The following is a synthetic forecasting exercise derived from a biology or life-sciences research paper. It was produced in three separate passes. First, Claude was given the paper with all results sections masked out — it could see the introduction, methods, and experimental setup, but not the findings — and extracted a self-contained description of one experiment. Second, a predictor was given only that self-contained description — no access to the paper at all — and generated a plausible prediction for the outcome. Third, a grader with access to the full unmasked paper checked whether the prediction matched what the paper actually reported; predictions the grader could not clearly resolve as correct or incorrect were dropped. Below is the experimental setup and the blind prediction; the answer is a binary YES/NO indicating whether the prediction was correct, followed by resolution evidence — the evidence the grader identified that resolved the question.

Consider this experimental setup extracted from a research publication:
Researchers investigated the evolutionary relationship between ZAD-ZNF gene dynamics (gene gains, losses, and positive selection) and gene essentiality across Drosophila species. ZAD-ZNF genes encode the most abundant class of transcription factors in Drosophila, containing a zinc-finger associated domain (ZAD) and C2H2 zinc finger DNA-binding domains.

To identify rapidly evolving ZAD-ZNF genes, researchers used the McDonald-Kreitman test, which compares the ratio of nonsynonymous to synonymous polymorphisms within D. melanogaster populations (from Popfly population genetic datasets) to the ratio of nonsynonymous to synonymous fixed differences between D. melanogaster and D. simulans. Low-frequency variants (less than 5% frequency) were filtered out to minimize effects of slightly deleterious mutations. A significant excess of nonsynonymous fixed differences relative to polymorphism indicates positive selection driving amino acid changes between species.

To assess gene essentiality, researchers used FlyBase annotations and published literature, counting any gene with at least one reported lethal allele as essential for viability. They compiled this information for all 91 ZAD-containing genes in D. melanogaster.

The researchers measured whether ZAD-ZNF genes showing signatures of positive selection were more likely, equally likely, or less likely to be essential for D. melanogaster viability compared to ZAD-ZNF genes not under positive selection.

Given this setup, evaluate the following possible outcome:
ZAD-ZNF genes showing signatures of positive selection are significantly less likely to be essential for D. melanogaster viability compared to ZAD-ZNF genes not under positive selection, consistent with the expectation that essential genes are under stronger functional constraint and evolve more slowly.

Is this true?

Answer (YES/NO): NO